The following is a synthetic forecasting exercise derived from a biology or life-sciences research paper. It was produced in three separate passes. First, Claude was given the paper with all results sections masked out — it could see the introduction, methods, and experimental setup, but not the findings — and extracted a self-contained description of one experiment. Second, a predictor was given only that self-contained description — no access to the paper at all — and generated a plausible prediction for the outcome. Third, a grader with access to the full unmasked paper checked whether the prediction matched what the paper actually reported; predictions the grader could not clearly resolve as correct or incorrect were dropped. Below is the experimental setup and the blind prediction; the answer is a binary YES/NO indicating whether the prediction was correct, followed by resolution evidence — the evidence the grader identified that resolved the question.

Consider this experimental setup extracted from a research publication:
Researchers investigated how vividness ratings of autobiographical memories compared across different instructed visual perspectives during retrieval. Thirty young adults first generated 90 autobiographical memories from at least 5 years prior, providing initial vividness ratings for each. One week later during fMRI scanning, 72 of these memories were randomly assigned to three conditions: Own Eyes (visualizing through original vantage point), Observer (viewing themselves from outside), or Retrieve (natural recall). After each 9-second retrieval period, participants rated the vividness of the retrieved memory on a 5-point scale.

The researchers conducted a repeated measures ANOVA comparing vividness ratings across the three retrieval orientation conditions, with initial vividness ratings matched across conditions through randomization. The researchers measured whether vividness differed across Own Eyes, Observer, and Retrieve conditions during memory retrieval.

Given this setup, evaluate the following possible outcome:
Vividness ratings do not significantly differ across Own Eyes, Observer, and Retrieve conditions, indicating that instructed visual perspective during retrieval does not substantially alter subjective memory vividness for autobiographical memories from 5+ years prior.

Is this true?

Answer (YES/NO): YES